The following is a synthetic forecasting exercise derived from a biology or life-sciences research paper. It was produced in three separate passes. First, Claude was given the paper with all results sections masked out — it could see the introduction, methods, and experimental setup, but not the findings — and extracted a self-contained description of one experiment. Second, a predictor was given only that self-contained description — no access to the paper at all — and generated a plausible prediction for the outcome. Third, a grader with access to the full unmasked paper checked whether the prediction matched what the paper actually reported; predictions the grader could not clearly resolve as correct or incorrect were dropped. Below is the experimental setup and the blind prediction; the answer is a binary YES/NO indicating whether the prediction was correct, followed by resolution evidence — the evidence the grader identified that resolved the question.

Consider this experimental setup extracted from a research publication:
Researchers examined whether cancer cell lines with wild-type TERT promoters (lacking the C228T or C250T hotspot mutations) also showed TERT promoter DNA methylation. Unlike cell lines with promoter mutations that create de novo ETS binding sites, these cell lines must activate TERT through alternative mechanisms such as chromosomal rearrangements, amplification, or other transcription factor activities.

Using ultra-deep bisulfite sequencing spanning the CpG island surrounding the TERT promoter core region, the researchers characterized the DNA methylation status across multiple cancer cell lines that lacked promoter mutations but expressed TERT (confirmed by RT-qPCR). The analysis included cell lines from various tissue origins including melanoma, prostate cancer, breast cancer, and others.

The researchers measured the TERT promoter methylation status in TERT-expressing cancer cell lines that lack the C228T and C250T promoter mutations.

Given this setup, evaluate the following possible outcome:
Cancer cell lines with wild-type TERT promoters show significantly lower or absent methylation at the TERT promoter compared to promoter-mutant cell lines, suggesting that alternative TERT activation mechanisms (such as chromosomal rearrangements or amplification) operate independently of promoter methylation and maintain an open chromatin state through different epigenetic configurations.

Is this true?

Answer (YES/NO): NO